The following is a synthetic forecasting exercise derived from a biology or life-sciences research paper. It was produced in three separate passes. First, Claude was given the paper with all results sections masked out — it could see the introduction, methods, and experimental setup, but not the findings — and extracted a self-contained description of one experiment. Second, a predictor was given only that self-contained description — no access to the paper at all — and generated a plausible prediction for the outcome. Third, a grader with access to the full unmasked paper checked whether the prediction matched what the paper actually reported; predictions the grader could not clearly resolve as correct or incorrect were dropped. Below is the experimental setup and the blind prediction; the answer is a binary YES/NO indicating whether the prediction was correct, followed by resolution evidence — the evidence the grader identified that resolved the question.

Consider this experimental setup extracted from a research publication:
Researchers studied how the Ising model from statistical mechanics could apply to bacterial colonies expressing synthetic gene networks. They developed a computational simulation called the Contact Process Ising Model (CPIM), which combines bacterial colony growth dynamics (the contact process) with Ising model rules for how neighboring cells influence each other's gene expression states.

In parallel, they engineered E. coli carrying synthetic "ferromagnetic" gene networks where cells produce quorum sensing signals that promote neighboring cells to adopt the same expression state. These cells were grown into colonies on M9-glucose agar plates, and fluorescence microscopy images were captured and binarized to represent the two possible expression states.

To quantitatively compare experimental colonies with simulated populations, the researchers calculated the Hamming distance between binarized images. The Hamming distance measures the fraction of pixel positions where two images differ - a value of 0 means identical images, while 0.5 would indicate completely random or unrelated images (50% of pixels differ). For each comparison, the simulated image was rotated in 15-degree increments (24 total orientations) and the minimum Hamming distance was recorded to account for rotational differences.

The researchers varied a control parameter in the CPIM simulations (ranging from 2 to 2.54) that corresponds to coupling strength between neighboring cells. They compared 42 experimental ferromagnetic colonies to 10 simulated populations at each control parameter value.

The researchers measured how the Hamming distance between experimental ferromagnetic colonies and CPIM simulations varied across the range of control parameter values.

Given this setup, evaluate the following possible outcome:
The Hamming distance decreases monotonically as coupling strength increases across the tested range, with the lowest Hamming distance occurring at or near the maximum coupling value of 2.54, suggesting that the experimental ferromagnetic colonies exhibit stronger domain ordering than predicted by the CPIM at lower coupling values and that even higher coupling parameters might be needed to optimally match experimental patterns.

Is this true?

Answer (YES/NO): NO